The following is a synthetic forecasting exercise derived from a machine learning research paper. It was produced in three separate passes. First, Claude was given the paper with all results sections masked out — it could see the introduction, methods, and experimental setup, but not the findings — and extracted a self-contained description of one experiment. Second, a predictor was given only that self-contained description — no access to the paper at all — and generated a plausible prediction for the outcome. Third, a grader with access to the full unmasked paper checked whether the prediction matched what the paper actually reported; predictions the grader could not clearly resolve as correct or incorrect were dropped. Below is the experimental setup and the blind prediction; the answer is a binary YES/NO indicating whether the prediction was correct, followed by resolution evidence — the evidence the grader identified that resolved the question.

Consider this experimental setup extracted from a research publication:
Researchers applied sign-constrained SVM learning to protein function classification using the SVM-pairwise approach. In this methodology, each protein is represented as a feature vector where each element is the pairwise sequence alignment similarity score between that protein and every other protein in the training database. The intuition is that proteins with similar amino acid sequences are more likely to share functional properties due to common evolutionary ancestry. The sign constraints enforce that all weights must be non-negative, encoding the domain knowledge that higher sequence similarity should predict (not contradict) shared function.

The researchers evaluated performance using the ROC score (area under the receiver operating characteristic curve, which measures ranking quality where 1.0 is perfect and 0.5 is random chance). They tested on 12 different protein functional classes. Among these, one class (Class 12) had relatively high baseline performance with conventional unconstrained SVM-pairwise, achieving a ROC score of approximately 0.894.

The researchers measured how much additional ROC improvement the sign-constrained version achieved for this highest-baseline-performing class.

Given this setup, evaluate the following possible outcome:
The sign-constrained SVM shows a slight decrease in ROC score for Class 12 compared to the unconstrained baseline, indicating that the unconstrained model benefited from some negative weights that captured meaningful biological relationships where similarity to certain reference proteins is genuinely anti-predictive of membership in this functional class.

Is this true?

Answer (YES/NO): NO